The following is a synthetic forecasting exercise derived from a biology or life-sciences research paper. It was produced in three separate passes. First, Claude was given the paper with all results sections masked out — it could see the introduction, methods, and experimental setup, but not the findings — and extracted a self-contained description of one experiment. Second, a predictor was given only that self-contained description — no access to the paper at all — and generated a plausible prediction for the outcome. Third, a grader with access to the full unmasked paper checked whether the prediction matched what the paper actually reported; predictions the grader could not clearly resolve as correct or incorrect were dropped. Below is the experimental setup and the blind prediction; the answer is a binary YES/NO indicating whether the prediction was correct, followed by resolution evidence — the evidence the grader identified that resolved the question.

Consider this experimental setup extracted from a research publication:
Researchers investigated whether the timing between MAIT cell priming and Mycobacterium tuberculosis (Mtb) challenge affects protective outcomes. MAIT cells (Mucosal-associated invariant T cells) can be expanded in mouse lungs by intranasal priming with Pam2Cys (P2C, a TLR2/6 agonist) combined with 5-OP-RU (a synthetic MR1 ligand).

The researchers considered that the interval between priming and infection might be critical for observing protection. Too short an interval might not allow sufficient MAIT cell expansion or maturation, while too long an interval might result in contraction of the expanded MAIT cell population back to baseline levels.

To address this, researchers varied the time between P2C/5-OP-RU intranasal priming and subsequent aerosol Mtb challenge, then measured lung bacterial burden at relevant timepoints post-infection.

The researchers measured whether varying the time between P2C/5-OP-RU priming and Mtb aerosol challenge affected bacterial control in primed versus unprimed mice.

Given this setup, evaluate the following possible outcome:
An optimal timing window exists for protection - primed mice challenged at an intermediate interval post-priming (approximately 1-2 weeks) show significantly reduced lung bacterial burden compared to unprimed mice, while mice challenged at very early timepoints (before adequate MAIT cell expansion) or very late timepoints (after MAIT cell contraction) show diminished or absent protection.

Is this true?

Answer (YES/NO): NO